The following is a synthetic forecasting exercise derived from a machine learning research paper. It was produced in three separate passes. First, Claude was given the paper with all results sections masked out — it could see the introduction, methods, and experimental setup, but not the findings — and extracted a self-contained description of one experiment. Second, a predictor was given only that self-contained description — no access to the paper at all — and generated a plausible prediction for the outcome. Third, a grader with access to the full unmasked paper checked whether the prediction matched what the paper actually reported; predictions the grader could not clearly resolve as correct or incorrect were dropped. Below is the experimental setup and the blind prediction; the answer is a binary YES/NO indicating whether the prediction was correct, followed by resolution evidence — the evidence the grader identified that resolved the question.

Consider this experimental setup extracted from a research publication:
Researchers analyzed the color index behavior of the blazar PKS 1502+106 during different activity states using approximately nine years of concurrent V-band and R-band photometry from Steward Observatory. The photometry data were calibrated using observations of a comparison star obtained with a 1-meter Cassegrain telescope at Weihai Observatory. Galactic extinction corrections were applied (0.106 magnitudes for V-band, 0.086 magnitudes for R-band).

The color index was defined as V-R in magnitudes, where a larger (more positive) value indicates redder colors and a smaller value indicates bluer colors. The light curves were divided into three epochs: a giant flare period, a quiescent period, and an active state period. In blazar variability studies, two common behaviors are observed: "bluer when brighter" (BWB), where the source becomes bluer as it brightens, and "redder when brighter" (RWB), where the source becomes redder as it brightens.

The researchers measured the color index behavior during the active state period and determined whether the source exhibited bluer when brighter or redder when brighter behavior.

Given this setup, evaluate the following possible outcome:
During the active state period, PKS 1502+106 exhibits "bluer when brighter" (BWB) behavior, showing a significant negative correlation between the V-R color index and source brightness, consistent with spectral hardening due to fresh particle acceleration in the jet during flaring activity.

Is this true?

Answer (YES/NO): NO